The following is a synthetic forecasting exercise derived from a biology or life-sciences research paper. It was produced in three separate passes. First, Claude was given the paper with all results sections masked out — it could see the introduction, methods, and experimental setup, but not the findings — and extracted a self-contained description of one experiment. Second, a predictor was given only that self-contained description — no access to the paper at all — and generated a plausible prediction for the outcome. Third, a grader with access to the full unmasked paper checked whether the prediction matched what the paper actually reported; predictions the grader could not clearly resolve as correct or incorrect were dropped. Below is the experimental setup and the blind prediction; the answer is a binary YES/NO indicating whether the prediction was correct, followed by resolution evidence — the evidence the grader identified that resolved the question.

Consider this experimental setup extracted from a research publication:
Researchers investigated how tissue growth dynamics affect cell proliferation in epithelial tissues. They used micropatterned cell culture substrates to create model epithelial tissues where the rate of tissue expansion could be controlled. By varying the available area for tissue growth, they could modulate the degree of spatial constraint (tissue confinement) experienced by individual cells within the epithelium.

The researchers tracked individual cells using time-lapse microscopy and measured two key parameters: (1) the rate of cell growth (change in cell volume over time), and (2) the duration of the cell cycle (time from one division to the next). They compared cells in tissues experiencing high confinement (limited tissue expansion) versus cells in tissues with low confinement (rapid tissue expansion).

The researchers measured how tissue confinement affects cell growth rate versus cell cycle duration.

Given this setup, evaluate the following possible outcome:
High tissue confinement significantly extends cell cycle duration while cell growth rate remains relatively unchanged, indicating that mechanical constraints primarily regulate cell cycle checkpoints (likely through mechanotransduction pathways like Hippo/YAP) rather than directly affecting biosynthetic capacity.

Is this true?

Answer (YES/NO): NO